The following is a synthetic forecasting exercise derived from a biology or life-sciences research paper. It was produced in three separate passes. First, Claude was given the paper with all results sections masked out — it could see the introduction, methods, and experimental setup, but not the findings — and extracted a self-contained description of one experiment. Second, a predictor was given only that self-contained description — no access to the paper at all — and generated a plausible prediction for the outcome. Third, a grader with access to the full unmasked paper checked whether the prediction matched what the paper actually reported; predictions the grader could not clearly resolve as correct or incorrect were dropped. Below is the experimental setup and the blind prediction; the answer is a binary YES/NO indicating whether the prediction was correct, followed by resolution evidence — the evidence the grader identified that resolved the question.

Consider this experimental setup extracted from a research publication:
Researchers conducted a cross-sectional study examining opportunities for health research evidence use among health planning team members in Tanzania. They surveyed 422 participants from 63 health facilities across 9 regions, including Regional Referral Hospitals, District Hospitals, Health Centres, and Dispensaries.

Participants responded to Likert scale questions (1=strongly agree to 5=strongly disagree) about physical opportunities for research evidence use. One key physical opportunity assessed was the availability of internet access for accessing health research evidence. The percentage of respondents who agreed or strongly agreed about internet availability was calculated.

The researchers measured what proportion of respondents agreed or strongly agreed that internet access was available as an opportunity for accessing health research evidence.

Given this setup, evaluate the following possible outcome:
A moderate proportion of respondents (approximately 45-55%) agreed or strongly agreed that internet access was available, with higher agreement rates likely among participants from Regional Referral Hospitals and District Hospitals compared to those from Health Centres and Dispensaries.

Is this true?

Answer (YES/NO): NO